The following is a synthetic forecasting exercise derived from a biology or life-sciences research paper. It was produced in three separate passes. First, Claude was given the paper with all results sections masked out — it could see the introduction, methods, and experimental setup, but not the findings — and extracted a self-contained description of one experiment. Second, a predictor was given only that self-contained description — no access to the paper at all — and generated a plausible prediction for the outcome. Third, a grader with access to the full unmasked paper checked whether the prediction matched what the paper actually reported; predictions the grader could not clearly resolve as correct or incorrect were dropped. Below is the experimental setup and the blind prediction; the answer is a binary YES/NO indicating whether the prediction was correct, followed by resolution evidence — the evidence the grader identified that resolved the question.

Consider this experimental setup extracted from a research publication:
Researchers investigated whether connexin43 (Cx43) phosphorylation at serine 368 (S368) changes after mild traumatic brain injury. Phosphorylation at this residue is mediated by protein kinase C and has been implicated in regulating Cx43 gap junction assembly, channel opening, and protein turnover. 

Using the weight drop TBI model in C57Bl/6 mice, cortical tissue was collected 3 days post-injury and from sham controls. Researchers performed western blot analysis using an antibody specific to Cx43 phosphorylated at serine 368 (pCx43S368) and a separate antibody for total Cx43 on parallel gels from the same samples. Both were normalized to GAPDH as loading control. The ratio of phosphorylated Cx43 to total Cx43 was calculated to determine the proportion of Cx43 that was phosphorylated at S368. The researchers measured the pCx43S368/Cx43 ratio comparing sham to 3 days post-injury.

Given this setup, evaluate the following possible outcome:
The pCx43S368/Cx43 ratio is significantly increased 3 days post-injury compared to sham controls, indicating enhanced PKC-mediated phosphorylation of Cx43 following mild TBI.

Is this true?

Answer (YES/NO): YES